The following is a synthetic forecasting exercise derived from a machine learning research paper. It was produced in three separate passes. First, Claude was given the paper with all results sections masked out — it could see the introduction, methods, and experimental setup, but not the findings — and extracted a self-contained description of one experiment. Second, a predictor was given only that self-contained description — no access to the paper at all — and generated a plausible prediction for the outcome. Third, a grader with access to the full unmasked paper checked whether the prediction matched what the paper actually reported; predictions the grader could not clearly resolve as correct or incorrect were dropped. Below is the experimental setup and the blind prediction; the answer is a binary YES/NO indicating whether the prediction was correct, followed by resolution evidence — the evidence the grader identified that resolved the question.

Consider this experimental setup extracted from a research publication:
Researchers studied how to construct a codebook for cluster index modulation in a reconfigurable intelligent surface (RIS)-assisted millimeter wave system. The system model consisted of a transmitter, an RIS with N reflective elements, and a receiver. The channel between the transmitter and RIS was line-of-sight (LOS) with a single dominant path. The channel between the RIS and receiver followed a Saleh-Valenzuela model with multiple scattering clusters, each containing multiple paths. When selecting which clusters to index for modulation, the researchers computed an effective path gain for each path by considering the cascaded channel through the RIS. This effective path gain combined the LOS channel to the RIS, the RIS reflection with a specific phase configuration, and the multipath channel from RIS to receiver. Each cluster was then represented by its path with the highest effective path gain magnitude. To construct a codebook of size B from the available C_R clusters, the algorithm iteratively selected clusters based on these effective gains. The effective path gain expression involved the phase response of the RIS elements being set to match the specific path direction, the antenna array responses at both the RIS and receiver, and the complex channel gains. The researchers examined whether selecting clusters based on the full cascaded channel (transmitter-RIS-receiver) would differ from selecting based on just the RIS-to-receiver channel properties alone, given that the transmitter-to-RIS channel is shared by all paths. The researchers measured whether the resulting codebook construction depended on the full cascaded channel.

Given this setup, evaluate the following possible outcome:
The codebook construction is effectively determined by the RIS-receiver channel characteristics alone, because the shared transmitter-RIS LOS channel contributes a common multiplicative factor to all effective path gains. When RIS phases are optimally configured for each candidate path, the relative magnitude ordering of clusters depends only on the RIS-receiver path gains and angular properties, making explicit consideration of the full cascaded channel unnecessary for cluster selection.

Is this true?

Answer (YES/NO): NO